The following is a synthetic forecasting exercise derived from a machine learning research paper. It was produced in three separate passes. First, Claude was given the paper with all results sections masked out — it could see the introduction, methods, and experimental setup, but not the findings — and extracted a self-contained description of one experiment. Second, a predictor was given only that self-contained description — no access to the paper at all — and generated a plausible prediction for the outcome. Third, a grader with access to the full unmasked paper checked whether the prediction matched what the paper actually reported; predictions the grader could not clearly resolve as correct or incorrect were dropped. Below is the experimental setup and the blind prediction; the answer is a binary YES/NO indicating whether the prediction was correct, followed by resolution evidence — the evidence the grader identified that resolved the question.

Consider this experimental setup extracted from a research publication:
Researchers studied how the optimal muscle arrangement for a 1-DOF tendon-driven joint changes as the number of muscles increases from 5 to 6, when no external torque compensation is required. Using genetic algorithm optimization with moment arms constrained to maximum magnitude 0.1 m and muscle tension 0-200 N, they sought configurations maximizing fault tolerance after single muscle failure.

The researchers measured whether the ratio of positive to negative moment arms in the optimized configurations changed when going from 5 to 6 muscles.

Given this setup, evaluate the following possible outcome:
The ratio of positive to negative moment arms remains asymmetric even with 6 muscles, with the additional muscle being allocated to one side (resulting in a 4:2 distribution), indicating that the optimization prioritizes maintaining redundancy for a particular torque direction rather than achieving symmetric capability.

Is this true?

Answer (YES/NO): NO